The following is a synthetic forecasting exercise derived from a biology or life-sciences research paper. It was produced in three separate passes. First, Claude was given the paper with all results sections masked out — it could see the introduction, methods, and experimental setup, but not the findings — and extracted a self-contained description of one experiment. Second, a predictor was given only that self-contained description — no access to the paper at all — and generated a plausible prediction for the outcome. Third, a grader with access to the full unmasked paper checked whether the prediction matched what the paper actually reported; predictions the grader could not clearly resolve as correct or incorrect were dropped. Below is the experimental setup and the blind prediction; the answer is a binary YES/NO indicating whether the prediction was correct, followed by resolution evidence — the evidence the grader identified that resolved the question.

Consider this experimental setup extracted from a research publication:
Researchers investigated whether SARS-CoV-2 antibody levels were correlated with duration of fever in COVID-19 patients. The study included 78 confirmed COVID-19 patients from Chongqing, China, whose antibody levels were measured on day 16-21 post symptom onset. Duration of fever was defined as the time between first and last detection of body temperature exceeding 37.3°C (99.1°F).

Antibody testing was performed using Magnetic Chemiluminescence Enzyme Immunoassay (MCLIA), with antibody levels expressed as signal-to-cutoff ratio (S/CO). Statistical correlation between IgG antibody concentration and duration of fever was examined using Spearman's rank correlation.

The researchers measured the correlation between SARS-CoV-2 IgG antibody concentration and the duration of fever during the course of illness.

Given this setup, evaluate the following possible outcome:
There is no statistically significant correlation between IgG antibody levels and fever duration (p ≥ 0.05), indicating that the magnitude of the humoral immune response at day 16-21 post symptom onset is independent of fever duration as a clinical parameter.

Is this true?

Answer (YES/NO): YES